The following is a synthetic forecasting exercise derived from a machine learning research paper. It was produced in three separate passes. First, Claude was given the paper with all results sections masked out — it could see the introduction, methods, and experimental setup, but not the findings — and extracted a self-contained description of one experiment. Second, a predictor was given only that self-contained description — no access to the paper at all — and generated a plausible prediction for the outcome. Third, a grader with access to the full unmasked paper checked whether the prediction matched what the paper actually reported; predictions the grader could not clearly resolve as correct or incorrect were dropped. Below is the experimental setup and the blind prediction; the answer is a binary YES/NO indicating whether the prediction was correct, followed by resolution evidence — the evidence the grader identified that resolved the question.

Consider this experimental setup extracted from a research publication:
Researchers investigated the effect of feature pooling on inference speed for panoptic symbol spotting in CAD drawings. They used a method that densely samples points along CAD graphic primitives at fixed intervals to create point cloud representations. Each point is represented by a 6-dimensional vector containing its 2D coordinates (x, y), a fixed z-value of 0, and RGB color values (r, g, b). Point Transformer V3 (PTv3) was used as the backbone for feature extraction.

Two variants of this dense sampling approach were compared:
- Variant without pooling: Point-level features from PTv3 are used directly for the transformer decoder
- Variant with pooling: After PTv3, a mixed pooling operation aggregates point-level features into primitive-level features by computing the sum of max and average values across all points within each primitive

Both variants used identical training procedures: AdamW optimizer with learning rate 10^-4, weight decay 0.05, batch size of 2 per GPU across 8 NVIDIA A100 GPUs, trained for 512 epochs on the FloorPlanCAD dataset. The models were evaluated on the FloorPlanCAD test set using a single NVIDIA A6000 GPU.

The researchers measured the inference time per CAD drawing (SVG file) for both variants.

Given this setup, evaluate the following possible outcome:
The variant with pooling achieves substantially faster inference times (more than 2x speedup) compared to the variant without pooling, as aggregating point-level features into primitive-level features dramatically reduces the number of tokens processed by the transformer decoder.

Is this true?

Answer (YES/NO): NO